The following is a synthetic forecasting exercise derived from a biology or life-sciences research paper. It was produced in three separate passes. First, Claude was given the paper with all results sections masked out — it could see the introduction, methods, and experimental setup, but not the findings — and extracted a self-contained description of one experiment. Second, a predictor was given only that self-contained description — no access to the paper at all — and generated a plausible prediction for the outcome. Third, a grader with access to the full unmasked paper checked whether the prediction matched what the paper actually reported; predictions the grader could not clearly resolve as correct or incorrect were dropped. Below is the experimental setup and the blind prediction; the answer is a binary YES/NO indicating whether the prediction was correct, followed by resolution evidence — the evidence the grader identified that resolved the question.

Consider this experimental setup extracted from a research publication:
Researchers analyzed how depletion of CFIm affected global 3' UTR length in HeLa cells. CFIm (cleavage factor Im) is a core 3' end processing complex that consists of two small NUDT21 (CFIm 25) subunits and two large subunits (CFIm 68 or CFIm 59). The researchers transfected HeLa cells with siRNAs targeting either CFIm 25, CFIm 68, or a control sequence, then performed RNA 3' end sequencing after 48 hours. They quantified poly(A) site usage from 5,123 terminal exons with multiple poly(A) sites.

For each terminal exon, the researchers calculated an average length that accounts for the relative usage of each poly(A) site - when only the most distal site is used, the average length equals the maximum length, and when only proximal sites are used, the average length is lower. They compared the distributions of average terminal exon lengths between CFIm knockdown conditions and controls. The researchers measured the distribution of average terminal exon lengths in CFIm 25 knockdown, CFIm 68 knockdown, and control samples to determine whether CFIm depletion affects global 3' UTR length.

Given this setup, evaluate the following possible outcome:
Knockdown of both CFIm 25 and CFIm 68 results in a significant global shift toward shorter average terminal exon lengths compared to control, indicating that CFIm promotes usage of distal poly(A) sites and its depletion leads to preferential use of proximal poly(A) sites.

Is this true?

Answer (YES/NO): YES